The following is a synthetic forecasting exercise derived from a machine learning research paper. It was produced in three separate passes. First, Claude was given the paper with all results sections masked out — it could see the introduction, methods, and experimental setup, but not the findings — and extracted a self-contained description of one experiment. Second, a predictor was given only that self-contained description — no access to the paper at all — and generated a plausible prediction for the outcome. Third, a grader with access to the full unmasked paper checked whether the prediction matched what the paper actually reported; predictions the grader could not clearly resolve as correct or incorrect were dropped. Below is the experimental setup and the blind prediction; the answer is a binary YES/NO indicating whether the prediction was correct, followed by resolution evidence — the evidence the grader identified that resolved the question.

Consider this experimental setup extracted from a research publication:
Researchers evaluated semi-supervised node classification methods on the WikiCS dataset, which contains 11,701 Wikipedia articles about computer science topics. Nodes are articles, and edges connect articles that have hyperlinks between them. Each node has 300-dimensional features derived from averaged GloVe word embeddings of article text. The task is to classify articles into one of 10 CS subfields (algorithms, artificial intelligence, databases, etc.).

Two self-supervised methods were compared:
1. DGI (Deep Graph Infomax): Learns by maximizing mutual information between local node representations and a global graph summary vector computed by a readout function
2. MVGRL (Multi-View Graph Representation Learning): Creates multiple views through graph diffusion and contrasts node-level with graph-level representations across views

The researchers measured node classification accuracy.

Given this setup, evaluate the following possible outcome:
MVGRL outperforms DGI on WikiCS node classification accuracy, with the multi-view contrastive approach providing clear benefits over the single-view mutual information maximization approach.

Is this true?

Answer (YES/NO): YES